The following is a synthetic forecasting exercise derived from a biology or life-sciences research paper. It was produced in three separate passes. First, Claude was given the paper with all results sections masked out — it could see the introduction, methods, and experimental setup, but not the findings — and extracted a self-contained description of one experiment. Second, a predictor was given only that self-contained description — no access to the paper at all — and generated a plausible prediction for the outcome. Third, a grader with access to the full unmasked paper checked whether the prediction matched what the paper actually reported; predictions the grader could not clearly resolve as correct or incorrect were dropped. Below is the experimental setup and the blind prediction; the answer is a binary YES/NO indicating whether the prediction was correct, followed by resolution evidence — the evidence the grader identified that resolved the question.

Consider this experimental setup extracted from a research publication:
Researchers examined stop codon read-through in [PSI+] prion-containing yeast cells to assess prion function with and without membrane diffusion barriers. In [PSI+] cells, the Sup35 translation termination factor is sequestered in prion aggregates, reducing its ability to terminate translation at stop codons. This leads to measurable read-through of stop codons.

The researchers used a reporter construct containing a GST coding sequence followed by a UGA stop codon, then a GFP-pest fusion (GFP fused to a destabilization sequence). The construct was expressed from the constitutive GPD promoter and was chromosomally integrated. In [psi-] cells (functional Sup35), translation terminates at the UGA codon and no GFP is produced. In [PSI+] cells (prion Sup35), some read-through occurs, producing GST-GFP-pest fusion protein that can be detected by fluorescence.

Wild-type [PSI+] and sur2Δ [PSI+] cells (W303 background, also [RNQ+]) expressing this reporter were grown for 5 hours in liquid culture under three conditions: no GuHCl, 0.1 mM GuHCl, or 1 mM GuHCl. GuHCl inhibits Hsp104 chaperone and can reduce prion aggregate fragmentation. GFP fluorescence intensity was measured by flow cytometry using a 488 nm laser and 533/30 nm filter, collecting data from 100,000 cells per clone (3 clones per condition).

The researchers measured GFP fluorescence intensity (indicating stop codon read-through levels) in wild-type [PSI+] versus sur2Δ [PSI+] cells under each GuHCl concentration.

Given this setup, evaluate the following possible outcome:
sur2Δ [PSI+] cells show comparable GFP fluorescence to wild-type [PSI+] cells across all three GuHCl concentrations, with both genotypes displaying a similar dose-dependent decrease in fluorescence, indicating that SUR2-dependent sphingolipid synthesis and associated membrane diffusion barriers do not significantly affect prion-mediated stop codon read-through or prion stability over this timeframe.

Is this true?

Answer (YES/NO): YES